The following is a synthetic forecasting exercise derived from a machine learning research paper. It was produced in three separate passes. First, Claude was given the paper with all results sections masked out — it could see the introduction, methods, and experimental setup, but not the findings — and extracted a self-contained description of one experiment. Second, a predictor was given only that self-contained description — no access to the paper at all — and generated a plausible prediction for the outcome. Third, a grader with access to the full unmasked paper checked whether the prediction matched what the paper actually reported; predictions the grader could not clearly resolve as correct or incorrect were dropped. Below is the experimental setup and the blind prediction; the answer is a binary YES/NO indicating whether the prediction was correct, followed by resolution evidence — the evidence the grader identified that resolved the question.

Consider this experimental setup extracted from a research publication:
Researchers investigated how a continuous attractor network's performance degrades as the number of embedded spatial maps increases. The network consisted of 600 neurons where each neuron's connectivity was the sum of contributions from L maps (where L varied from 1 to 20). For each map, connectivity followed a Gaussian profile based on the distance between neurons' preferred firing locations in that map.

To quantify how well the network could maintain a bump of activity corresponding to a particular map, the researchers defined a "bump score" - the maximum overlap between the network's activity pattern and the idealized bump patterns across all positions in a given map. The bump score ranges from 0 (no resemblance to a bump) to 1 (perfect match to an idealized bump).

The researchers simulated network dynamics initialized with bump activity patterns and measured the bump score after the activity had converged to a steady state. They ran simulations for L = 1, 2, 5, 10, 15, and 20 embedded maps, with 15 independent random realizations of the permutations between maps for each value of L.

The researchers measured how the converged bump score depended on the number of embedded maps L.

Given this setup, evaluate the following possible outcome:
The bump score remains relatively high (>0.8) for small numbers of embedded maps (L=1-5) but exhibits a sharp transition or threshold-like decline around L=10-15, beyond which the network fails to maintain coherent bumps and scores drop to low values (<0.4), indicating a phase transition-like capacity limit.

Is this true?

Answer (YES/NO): NO